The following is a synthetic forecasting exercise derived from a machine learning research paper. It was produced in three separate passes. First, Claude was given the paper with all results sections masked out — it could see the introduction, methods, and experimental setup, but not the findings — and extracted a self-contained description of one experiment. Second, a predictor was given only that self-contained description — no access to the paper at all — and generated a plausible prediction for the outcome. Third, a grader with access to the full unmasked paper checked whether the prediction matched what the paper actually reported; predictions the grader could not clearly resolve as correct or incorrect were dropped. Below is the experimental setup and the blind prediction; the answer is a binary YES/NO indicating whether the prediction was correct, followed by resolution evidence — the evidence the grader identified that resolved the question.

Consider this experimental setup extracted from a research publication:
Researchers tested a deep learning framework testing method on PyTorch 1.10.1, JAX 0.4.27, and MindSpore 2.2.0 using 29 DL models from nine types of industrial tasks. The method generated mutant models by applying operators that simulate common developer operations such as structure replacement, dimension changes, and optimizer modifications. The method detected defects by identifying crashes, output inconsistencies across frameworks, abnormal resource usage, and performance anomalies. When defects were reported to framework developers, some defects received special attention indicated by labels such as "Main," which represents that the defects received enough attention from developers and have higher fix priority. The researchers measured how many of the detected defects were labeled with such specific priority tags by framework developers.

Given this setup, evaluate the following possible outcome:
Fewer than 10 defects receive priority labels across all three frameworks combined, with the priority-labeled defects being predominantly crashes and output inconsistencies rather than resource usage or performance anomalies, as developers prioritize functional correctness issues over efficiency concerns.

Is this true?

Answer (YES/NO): NO